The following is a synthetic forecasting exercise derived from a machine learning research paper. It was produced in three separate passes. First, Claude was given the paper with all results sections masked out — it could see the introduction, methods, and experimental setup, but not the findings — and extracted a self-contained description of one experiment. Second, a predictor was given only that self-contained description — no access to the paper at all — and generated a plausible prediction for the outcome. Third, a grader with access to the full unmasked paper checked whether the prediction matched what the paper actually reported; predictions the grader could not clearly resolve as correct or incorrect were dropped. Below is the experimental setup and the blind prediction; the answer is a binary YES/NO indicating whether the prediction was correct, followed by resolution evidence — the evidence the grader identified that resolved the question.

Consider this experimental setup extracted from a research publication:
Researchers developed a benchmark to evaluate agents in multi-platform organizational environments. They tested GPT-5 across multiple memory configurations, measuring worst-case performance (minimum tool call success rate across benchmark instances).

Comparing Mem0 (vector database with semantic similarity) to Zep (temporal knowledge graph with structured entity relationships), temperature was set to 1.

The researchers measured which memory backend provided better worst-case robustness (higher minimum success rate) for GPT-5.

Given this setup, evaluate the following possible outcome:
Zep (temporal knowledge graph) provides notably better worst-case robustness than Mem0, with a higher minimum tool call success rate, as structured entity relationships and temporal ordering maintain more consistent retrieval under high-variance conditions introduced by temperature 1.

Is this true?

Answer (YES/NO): NO